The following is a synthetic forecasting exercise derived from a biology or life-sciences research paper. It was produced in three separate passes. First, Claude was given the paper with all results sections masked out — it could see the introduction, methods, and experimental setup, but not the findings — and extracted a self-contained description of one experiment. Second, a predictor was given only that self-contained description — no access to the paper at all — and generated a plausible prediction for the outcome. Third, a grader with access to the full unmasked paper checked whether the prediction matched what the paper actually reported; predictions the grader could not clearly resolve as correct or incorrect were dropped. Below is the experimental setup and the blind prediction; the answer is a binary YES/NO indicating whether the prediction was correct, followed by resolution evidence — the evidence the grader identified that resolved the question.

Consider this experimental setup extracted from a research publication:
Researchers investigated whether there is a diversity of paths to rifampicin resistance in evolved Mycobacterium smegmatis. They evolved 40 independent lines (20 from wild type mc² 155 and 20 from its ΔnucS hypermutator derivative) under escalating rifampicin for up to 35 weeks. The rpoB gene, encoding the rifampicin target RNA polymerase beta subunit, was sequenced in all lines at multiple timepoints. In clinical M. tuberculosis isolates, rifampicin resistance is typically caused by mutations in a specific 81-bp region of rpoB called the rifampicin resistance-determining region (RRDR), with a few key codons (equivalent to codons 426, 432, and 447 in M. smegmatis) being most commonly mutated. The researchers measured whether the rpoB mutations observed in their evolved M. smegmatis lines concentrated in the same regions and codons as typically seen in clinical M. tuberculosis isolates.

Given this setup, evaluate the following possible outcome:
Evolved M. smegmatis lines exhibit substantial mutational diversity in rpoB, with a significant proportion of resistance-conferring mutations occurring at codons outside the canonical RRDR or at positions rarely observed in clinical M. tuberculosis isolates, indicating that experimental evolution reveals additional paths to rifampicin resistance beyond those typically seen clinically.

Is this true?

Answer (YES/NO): NO